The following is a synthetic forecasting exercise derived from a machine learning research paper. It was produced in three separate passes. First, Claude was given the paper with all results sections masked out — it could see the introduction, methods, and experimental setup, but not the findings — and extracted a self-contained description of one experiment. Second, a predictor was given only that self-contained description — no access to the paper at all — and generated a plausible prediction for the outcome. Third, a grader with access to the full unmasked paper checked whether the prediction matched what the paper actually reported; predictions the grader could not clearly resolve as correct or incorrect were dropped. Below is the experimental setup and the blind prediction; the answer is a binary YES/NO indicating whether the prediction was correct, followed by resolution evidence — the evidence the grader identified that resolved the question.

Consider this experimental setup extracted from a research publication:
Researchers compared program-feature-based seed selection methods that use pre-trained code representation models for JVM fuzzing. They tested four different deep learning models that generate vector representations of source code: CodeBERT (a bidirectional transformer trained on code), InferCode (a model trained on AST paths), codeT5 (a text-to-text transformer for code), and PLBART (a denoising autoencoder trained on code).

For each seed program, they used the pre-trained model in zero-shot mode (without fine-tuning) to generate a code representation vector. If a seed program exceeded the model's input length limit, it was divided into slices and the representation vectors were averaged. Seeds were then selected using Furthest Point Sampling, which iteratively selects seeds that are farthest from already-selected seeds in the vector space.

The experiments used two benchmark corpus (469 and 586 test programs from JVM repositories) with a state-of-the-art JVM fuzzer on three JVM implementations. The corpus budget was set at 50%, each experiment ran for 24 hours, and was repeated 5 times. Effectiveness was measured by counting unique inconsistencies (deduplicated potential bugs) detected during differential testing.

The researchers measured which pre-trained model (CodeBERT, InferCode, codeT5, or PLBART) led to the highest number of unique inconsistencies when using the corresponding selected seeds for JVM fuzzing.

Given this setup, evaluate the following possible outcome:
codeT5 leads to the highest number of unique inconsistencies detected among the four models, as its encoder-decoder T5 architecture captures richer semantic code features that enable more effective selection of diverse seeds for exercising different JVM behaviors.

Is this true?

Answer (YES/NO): NO